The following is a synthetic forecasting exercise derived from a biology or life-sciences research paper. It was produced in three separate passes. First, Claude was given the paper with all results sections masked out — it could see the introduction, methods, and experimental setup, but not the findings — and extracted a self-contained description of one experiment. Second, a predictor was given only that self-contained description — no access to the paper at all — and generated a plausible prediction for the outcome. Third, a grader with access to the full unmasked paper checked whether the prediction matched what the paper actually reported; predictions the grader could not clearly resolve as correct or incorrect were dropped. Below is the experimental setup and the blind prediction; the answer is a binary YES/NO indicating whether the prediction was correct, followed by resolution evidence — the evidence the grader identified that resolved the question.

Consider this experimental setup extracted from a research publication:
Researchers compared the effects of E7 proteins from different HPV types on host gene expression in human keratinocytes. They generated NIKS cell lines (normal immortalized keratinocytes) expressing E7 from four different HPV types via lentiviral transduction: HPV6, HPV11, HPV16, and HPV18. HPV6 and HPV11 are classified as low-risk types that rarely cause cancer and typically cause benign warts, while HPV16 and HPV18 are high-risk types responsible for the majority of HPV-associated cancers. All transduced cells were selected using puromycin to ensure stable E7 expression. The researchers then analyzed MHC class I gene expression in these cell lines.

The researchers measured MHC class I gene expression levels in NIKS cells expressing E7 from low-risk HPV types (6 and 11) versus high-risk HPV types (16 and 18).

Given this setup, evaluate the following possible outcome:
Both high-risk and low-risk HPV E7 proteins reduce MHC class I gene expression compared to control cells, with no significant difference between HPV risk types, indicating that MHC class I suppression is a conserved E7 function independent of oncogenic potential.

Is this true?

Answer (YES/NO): NO